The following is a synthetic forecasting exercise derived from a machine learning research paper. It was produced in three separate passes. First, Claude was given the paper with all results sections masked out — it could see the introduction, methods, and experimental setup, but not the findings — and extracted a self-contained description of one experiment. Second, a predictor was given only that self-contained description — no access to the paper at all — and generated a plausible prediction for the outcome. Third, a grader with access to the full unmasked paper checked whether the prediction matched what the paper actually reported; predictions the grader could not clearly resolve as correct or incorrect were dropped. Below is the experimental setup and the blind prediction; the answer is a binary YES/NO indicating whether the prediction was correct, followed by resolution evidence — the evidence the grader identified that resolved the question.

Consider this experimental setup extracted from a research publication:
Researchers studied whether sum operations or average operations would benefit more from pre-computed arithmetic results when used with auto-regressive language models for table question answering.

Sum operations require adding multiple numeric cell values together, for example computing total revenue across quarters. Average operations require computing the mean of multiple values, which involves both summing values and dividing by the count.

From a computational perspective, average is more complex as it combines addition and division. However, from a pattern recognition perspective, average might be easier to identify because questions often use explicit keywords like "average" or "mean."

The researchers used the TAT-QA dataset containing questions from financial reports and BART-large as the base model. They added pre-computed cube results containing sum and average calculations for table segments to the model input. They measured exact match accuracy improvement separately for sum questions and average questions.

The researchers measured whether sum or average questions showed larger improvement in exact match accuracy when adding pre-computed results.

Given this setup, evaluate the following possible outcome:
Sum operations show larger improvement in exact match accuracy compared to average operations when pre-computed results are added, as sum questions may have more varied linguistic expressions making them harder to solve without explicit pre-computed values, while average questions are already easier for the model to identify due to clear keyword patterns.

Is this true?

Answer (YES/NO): NO